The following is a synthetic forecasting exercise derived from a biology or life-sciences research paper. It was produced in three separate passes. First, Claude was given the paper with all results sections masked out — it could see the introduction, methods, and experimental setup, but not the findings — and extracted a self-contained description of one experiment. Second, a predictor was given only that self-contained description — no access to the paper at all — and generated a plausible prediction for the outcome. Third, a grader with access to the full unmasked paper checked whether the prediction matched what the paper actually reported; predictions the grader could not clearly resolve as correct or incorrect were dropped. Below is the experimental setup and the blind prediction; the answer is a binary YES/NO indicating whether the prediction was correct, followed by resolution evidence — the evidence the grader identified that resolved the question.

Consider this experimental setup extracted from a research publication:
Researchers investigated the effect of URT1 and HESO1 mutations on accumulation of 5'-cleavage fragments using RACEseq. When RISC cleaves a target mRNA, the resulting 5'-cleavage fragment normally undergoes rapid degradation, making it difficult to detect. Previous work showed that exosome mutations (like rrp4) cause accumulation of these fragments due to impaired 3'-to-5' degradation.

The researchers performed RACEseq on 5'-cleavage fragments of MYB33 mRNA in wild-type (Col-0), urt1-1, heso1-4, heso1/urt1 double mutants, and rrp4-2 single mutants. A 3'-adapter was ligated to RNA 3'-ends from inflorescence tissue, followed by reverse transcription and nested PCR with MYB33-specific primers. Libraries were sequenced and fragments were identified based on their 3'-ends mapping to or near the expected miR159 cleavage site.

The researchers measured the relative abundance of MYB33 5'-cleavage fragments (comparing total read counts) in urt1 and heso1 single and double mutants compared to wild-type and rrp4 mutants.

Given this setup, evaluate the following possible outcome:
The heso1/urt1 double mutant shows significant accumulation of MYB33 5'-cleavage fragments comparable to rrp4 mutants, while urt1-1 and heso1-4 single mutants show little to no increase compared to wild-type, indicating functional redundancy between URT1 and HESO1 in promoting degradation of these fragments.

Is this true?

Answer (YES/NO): NO